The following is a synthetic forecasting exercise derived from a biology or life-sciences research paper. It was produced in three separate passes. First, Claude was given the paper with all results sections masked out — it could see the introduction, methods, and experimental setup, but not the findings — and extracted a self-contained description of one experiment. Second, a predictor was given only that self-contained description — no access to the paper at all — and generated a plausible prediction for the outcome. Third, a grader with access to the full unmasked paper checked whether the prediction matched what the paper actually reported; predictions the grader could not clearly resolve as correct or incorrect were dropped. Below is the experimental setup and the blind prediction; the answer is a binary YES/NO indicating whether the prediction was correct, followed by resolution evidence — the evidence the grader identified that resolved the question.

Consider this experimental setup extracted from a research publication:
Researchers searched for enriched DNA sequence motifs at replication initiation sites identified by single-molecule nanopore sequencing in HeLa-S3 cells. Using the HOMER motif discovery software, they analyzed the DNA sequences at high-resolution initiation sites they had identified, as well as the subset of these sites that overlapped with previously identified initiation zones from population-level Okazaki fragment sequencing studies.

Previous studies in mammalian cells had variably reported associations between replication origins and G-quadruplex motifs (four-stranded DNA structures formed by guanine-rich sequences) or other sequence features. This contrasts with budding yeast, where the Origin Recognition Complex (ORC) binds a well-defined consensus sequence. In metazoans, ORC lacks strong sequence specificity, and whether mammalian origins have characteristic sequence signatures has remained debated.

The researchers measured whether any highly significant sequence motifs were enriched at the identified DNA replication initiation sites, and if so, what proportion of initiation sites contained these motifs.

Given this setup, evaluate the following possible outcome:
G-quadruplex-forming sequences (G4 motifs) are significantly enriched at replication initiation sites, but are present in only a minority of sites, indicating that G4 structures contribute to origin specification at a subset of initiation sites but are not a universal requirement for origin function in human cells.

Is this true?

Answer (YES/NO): NO